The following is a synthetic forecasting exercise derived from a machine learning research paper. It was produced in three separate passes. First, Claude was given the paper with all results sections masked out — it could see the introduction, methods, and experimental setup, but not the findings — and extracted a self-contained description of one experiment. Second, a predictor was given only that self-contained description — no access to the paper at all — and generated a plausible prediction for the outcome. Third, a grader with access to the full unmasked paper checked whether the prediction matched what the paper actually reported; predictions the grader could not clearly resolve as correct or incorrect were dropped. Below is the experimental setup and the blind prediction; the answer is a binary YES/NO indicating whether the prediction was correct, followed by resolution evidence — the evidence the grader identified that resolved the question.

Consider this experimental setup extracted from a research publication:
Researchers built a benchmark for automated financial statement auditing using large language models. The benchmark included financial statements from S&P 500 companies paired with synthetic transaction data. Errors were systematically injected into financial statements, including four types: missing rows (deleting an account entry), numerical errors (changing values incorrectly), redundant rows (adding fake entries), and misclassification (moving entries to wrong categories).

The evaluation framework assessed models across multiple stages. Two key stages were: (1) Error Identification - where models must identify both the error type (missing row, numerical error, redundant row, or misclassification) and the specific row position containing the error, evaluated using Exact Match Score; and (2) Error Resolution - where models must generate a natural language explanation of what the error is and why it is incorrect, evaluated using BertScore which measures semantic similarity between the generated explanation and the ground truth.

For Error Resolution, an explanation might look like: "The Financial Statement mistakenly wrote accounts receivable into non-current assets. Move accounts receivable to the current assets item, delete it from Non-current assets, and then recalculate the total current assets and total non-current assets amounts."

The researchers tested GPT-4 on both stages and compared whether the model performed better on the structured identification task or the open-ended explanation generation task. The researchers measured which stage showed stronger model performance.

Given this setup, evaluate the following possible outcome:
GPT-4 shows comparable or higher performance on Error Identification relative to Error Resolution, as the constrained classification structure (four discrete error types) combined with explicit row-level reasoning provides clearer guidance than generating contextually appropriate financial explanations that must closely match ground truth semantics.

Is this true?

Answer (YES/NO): NO